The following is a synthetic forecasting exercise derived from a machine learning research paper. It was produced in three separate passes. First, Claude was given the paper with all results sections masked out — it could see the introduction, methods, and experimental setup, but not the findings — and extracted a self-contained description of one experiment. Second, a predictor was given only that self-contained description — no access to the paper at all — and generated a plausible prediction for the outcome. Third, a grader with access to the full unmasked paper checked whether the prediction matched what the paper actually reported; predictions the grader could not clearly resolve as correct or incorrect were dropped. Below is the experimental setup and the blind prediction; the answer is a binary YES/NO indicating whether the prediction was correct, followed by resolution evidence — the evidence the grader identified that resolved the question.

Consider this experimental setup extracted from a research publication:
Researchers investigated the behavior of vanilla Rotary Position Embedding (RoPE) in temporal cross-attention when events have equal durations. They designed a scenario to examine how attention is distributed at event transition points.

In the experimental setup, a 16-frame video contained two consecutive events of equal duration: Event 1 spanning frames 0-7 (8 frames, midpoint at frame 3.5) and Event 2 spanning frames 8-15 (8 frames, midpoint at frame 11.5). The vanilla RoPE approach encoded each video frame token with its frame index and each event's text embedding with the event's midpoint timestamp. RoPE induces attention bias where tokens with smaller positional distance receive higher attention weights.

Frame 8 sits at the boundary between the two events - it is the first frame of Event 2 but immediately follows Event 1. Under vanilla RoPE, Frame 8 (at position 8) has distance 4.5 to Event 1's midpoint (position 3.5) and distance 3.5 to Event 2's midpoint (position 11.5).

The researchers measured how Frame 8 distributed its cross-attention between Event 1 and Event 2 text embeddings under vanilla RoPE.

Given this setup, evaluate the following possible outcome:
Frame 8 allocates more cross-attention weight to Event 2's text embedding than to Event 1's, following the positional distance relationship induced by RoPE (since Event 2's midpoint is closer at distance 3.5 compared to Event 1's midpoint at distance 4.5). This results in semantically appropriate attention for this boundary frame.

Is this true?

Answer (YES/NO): NO